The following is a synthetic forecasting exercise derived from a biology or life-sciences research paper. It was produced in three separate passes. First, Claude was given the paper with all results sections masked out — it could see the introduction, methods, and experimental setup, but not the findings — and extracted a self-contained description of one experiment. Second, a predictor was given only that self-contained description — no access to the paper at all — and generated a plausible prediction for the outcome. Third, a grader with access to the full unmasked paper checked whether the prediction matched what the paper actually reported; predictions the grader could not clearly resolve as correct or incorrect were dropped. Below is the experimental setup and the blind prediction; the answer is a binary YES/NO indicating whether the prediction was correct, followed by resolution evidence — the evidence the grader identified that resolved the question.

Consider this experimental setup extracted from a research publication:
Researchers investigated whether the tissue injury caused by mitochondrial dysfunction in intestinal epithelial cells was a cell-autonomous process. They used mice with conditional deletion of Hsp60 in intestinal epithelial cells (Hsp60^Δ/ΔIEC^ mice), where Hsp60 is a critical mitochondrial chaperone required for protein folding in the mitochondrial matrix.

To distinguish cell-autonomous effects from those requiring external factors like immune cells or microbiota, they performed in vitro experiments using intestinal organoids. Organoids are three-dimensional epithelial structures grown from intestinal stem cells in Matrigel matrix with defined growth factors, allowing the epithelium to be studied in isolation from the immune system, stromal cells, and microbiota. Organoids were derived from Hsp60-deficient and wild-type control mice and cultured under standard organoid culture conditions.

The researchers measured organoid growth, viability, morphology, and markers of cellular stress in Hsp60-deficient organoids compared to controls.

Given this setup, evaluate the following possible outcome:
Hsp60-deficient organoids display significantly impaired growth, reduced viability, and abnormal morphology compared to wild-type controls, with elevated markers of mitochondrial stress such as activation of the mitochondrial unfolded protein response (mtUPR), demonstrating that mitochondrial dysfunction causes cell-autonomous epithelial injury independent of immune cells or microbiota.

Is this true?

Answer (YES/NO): NO